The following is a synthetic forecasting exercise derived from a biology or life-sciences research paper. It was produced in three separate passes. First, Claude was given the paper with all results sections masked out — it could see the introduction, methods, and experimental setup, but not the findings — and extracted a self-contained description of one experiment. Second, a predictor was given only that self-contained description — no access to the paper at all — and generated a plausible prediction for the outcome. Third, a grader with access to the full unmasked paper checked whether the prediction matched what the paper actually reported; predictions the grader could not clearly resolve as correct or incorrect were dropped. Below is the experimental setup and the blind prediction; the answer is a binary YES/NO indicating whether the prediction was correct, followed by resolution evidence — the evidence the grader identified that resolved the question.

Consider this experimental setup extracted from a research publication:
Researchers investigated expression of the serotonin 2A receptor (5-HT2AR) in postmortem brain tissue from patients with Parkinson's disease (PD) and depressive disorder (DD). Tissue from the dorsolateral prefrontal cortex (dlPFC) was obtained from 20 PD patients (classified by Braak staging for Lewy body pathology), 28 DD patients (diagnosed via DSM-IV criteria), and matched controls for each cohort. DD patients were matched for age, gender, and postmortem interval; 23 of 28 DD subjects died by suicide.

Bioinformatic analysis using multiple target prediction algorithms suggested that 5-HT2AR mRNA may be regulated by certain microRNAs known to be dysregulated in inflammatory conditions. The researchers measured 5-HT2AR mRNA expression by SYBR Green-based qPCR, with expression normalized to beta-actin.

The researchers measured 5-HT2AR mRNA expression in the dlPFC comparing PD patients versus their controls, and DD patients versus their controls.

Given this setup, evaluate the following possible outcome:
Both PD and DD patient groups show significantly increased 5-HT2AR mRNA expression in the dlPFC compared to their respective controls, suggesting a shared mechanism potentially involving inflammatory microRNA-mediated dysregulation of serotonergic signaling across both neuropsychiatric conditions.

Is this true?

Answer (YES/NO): YES